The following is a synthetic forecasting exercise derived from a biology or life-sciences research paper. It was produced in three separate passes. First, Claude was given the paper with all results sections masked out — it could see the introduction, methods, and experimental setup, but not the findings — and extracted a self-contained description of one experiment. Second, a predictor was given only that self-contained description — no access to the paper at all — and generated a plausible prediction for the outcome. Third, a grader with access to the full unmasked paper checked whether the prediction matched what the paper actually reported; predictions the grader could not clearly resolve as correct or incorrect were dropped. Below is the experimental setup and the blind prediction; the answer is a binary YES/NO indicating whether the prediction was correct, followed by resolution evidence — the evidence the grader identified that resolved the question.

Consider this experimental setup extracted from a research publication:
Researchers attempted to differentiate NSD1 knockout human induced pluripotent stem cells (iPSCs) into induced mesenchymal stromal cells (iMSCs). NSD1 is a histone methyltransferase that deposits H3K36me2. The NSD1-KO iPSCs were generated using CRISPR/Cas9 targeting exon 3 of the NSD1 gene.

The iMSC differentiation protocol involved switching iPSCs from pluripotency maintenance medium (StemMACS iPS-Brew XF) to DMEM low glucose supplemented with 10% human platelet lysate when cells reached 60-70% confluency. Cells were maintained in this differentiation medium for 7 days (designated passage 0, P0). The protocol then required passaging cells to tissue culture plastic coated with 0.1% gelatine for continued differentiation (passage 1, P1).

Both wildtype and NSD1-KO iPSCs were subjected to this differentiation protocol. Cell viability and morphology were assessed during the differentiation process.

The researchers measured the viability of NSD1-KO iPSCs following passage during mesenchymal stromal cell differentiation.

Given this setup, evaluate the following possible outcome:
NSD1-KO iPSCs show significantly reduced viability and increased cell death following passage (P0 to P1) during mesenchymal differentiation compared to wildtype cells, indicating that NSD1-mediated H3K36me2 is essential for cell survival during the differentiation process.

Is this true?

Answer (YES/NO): YES